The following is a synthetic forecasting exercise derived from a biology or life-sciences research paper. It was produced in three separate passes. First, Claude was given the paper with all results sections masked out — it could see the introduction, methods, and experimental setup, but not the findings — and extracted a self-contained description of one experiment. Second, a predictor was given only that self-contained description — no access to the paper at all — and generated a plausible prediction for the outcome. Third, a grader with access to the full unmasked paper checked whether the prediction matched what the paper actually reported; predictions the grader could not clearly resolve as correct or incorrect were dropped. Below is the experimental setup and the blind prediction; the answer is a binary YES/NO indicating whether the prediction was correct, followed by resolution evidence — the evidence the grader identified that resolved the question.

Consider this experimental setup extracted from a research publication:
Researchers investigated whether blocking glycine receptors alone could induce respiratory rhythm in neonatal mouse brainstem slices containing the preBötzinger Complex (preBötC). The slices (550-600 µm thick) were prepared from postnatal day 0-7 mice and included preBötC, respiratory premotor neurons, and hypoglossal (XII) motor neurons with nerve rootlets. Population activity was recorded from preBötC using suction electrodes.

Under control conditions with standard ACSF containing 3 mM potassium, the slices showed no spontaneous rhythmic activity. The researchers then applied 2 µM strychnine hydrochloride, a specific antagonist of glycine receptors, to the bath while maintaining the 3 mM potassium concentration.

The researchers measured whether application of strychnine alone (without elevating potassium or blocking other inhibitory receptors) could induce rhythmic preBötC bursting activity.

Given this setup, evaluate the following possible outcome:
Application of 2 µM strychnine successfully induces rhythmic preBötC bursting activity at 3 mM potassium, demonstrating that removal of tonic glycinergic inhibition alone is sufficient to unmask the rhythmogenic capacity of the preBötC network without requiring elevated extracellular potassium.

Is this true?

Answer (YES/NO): NO